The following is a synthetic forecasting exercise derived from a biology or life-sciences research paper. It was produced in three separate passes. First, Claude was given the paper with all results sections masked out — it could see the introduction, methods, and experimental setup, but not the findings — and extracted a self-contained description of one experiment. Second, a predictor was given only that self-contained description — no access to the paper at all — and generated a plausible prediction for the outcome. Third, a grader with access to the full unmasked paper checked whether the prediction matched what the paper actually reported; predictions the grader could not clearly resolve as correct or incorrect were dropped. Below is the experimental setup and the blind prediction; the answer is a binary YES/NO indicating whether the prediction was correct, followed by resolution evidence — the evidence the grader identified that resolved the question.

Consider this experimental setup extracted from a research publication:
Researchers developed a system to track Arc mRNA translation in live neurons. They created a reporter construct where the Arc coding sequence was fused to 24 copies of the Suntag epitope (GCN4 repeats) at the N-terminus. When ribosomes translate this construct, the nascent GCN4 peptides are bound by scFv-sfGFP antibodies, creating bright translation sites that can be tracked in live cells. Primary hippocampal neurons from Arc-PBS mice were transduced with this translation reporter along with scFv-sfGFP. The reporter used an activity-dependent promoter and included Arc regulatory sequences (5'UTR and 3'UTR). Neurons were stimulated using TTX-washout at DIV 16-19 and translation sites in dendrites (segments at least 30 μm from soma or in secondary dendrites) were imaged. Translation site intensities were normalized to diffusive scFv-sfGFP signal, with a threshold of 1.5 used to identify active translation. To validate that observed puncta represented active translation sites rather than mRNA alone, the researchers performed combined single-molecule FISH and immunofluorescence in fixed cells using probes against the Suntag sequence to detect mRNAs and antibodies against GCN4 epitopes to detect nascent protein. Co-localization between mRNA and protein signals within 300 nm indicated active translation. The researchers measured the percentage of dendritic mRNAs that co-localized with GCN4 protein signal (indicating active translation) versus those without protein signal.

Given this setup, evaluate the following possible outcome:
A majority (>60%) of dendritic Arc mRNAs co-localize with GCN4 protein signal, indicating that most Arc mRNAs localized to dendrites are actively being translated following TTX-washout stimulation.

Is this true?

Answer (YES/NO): NO